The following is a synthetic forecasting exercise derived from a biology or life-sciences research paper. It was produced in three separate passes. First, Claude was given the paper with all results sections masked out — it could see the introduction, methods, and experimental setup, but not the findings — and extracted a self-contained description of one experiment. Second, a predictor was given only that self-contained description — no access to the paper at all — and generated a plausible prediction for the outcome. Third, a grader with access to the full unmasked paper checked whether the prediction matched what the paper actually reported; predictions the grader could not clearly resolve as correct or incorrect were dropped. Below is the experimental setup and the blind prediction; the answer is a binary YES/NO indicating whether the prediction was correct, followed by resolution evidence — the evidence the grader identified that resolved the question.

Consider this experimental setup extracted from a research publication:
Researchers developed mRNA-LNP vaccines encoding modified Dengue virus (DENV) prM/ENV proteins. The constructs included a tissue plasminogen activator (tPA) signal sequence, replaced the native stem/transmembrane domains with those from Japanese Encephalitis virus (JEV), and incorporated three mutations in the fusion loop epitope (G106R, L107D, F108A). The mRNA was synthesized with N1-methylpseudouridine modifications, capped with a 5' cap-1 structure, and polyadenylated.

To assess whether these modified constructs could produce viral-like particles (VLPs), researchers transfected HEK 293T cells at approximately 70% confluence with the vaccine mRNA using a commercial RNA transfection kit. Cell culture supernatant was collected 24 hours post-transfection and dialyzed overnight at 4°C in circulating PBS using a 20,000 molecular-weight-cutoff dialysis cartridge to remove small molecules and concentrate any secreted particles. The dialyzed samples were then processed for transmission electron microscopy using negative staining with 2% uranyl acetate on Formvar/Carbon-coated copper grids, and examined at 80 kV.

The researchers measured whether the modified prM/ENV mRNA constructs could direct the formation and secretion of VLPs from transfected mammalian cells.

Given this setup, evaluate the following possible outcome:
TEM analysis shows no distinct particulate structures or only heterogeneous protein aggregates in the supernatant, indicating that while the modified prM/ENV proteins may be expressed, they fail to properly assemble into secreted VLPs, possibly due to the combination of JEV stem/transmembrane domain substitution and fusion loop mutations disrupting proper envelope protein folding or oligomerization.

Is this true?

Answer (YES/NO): NO